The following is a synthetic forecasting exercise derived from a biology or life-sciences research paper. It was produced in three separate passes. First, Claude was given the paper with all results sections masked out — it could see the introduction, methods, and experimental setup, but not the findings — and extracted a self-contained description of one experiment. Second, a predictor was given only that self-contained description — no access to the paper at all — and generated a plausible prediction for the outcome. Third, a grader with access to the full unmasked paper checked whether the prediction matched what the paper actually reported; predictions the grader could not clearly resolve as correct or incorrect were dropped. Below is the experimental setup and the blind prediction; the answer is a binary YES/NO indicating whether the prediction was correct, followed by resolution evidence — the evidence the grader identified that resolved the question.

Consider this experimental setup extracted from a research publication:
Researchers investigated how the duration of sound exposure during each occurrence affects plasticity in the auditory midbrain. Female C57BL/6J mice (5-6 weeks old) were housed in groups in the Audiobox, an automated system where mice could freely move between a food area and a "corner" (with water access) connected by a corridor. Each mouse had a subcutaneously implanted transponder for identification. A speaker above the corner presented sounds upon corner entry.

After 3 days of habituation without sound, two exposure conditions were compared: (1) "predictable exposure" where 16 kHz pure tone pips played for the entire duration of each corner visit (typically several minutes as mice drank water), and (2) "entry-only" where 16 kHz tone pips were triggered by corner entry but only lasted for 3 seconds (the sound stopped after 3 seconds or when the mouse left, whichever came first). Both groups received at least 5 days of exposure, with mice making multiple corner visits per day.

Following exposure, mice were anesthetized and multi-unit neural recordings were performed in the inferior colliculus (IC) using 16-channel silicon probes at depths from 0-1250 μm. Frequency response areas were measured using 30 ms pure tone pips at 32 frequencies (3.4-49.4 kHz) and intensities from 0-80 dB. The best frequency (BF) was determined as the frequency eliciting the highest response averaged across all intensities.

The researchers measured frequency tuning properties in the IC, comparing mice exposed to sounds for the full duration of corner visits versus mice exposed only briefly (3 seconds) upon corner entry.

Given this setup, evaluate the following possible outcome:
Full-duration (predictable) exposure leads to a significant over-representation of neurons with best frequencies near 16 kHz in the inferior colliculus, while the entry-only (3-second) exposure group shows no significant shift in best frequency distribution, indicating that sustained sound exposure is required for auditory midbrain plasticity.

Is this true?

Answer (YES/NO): NO